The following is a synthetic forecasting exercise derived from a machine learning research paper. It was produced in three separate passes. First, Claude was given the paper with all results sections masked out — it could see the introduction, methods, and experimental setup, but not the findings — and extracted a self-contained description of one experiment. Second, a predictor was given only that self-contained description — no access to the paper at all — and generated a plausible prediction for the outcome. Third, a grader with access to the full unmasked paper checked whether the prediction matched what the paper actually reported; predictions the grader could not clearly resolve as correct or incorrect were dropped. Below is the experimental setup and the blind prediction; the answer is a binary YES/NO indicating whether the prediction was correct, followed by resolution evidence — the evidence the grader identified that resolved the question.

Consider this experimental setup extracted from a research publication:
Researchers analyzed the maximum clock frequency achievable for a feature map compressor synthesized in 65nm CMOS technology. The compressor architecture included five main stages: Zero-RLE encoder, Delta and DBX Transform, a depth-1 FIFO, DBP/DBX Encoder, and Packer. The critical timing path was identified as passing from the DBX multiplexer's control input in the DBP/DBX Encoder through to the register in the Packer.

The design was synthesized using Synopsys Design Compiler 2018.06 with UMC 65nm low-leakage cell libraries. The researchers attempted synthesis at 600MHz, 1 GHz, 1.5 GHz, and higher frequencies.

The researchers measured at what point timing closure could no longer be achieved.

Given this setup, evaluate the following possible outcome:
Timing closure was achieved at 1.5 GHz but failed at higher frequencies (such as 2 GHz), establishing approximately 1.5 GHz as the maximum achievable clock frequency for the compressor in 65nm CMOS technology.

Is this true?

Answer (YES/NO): YES